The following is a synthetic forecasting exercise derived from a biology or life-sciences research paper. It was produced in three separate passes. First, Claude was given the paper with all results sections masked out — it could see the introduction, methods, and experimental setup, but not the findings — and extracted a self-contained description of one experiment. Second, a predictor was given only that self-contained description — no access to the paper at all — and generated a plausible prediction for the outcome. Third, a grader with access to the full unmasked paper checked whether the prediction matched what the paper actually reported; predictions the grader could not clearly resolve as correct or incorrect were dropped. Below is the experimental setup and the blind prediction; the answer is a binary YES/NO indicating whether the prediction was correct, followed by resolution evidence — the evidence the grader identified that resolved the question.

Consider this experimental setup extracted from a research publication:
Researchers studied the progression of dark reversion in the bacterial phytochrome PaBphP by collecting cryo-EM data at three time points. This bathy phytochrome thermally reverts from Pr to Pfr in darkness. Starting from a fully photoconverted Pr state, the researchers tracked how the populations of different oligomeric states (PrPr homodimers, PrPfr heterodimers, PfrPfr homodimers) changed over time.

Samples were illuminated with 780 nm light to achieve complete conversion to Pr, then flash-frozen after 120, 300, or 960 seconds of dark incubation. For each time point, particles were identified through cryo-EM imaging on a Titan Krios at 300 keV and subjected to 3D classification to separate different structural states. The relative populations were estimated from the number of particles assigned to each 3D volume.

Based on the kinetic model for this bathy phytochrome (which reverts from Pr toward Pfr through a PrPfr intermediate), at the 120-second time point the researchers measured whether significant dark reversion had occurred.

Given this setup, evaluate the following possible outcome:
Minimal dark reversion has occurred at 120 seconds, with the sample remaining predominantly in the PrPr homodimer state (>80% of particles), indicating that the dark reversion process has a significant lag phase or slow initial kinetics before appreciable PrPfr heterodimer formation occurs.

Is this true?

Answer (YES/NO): NO